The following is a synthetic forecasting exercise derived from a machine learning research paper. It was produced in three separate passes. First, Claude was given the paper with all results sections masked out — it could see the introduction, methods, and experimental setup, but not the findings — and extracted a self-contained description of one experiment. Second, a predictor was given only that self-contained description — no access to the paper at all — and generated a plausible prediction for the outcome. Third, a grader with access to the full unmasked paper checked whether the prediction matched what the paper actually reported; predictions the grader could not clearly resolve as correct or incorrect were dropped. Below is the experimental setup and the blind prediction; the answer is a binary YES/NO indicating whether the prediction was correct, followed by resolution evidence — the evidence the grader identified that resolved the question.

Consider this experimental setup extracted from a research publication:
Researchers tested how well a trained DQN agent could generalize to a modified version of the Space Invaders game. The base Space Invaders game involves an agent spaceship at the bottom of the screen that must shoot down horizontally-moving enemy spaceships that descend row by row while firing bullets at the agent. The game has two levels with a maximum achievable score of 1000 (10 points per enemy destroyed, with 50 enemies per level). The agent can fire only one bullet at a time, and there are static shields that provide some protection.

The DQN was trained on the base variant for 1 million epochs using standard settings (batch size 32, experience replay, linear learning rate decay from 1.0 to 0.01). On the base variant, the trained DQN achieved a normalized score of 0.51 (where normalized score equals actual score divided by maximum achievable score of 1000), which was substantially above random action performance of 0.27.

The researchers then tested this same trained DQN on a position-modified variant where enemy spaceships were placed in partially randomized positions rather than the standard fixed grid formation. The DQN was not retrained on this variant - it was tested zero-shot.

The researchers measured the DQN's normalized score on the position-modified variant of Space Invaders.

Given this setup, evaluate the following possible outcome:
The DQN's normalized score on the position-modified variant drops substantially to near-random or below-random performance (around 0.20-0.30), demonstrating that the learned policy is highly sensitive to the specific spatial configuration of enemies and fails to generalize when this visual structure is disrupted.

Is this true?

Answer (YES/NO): YES